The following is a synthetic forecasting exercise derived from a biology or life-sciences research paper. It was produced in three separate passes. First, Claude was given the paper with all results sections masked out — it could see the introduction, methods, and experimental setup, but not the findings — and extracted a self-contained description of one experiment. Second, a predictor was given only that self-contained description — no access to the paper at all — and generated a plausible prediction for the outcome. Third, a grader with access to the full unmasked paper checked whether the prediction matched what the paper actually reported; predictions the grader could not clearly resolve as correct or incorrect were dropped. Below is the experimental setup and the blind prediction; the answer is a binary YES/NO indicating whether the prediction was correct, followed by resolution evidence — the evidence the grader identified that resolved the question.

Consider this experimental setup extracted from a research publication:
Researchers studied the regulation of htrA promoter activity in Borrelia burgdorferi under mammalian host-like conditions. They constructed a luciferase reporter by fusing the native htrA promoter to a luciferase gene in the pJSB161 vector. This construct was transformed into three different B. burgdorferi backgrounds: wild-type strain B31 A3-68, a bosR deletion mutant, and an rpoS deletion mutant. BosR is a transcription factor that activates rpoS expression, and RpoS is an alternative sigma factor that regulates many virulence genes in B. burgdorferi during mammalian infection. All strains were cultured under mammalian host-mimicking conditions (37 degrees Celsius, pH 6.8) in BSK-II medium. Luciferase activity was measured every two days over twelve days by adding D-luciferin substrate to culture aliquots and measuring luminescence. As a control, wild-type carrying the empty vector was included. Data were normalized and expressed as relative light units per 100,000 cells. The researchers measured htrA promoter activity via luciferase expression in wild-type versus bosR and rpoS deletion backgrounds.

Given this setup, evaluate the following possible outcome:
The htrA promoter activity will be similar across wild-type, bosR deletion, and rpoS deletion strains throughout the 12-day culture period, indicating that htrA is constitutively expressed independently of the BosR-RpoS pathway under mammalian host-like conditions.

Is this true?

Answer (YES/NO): NO